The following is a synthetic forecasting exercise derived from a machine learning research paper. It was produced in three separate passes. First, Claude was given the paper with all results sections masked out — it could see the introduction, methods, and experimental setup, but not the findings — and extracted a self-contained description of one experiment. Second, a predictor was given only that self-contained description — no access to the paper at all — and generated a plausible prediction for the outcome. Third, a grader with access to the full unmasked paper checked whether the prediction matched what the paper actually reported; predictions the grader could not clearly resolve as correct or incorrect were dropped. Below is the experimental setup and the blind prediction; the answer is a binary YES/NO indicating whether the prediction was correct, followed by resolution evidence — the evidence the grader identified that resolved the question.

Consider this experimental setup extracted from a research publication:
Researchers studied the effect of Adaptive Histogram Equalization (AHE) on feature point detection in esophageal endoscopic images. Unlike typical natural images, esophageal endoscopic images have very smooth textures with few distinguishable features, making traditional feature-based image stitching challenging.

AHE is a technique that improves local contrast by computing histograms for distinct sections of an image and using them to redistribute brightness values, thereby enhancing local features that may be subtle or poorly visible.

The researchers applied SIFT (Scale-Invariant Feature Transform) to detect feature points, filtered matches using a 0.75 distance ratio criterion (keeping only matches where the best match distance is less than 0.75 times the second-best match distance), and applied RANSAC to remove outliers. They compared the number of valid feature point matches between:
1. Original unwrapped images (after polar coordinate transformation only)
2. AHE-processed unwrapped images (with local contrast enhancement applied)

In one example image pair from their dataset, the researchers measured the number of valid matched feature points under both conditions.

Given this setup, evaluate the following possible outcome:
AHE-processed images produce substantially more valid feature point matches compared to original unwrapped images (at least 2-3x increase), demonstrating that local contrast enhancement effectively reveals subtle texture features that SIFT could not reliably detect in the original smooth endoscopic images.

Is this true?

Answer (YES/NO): YES